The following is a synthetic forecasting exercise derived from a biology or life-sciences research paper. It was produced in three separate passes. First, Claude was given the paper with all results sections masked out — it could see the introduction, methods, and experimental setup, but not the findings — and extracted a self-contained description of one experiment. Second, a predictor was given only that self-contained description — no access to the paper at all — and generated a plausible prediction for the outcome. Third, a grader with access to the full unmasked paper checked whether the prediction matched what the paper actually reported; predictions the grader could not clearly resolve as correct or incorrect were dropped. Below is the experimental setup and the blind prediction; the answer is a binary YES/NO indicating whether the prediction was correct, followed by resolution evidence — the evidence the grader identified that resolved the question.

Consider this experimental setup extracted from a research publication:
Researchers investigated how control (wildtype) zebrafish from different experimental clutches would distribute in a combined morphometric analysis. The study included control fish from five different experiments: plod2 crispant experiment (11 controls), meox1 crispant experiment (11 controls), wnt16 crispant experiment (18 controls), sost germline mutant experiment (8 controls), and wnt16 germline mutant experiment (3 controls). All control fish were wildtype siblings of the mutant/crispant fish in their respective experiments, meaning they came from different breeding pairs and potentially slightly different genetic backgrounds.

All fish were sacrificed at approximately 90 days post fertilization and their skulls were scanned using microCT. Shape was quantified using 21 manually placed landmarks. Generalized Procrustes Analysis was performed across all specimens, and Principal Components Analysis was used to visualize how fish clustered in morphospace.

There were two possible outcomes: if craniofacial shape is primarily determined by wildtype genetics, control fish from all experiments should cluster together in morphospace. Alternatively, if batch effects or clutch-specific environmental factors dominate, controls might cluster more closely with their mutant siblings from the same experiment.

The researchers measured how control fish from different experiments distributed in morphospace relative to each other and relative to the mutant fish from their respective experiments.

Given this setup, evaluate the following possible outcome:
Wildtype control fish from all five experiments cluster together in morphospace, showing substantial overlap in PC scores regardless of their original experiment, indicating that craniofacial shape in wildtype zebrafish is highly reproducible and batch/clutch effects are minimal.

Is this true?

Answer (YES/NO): NO